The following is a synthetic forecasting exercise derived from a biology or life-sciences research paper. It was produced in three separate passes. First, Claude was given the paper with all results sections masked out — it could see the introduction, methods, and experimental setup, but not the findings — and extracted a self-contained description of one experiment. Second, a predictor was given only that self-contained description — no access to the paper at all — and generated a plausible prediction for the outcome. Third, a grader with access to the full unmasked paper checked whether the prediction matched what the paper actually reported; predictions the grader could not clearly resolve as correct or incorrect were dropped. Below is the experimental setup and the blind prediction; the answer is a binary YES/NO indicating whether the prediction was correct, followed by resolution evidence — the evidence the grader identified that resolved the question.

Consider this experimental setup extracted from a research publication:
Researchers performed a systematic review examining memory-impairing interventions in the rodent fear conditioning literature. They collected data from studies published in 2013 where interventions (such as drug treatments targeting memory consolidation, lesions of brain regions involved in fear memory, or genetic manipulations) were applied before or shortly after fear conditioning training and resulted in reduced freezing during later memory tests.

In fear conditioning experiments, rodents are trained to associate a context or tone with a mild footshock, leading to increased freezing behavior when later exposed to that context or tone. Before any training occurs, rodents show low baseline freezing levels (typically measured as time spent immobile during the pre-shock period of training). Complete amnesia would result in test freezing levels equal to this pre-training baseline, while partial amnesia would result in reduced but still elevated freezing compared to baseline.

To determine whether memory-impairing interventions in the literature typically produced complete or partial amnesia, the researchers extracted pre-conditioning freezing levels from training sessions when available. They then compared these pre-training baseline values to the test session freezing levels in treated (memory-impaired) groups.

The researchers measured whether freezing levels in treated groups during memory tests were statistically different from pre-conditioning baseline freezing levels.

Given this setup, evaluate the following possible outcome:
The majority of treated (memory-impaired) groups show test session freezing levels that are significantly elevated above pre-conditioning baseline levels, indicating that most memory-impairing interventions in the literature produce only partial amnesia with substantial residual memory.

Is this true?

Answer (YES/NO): YES